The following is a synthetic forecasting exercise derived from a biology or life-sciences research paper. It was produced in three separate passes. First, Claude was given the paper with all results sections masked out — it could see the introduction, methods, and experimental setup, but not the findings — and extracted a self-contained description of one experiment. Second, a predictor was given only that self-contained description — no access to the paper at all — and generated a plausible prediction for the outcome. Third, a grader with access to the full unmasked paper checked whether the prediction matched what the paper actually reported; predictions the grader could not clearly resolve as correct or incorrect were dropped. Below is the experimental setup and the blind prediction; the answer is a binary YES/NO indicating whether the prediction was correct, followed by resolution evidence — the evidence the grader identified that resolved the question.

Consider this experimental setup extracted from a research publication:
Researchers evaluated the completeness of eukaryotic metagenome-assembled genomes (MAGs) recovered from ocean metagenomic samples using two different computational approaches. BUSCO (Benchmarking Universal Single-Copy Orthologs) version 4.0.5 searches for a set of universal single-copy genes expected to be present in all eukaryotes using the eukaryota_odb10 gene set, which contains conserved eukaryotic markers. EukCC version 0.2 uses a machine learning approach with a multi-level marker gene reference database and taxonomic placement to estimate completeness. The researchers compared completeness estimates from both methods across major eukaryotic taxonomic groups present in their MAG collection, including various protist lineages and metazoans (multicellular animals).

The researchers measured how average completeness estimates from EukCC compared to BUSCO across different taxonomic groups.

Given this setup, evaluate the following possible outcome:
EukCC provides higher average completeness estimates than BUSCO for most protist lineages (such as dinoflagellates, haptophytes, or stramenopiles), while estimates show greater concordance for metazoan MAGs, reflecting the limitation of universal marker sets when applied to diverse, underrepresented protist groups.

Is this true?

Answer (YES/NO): NO